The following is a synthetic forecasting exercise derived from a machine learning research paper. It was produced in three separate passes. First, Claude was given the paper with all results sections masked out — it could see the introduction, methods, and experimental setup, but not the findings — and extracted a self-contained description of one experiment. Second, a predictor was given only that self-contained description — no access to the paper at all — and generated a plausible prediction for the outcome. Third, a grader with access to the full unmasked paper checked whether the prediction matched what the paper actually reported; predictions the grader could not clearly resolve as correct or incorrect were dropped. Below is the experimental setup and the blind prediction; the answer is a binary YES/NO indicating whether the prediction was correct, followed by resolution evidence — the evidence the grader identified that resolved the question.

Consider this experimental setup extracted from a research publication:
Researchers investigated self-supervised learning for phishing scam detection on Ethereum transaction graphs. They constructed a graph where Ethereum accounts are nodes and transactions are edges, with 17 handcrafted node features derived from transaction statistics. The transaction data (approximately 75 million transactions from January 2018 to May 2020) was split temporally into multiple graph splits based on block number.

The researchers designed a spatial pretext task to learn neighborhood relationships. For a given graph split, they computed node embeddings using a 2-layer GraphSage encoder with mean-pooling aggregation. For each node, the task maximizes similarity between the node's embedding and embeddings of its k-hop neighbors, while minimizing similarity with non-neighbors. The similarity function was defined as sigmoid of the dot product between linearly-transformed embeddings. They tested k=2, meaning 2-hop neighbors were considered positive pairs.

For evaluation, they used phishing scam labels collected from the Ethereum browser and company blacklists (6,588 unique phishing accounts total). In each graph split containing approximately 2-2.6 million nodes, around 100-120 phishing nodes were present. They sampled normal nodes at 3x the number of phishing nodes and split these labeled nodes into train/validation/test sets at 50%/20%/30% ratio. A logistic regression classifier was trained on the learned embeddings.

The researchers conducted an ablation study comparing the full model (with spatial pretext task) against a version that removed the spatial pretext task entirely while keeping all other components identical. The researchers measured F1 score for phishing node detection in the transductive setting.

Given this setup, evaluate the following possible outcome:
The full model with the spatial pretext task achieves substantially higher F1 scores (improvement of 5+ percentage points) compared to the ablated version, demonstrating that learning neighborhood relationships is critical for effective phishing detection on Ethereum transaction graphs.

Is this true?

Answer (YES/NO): YES